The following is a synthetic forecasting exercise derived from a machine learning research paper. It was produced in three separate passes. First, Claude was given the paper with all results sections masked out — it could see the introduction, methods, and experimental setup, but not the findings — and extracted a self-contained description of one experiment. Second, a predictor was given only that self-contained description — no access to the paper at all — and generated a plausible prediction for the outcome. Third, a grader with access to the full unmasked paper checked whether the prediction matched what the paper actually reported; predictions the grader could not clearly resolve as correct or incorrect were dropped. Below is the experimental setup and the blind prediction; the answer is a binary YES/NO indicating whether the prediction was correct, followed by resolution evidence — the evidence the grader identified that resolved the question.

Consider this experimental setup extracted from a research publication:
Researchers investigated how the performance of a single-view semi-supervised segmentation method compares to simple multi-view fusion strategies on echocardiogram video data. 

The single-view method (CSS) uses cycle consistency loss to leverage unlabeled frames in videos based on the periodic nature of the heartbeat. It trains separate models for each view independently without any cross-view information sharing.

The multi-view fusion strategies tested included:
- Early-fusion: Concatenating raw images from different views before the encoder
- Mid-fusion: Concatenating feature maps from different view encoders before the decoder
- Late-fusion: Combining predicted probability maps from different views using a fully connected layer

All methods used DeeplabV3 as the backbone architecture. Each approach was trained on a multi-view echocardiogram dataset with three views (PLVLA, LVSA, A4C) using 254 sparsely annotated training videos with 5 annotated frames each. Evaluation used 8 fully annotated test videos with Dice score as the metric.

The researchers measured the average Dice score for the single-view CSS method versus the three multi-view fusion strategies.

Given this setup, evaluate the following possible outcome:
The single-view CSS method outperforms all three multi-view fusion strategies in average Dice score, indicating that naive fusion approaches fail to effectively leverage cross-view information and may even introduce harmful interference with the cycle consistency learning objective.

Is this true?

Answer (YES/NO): YES